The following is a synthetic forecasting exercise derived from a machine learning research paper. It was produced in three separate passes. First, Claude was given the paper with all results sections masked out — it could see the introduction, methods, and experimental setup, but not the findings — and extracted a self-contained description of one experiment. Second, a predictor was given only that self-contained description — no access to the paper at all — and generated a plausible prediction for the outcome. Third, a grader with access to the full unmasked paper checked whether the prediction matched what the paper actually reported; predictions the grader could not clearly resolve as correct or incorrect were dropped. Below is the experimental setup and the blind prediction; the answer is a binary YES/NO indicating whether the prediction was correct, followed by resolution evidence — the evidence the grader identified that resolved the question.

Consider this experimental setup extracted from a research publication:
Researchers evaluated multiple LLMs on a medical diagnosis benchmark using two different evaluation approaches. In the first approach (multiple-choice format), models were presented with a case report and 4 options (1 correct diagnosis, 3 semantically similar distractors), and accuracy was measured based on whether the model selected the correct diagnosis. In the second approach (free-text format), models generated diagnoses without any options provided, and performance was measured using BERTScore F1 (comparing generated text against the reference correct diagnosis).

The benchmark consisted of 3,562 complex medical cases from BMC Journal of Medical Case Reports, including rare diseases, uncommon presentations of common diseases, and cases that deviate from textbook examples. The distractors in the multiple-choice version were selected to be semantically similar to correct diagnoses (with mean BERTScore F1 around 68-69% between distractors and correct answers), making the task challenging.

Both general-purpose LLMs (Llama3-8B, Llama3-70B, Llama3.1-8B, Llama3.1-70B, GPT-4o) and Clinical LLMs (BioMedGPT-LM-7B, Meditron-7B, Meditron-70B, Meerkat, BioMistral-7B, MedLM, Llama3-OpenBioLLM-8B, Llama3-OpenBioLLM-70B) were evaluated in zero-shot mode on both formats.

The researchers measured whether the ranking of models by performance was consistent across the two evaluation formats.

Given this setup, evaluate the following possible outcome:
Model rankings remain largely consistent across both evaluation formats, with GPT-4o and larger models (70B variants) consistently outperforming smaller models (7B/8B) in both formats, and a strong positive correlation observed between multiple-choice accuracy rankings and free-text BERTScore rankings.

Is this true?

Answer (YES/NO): NO